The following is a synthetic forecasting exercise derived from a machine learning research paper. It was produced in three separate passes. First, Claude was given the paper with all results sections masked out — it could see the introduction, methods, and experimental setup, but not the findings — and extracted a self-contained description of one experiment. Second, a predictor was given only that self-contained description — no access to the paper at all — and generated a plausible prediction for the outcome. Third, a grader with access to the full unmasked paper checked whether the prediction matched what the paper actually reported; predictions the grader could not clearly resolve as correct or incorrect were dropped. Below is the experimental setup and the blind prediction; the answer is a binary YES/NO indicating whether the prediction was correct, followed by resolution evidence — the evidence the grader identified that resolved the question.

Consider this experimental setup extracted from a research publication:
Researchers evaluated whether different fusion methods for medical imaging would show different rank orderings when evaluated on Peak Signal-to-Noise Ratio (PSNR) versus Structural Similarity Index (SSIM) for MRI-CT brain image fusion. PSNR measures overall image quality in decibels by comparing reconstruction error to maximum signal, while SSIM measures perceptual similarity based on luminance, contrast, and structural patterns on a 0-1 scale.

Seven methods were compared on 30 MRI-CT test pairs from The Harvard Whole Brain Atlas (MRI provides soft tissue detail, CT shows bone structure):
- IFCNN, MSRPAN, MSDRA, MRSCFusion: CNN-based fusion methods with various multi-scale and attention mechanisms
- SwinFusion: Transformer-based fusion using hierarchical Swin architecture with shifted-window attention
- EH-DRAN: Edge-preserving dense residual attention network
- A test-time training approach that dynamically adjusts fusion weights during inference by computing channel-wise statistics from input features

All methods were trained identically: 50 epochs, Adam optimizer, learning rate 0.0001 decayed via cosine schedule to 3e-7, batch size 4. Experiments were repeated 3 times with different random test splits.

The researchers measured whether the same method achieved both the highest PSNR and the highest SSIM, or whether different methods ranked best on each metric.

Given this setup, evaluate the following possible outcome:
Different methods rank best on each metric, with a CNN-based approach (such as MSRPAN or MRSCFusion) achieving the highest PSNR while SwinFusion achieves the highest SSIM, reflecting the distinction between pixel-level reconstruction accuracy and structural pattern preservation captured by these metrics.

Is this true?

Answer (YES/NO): NO